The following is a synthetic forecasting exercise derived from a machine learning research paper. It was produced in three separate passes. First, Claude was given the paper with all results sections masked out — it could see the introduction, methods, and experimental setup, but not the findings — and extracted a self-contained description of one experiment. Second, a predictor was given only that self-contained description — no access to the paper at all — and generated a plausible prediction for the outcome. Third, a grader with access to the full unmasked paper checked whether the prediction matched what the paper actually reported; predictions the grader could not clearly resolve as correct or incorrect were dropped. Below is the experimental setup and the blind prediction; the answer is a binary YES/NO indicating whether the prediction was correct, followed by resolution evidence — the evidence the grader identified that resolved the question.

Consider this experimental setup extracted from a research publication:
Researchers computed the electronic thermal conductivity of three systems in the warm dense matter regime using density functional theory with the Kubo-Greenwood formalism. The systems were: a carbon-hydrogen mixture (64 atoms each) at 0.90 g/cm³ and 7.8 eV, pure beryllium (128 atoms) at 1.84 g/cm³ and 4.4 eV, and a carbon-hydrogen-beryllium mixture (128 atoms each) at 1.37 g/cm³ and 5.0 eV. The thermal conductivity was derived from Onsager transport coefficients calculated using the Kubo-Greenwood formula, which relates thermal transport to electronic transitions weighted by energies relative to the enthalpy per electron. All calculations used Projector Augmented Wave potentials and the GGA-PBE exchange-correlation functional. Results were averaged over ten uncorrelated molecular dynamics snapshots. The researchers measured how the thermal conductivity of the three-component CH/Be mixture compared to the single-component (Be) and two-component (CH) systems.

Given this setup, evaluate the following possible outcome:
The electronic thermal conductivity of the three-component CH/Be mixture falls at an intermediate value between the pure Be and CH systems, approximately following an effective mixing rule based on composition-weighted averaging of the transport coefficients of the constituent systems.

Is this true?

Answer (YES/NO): NO